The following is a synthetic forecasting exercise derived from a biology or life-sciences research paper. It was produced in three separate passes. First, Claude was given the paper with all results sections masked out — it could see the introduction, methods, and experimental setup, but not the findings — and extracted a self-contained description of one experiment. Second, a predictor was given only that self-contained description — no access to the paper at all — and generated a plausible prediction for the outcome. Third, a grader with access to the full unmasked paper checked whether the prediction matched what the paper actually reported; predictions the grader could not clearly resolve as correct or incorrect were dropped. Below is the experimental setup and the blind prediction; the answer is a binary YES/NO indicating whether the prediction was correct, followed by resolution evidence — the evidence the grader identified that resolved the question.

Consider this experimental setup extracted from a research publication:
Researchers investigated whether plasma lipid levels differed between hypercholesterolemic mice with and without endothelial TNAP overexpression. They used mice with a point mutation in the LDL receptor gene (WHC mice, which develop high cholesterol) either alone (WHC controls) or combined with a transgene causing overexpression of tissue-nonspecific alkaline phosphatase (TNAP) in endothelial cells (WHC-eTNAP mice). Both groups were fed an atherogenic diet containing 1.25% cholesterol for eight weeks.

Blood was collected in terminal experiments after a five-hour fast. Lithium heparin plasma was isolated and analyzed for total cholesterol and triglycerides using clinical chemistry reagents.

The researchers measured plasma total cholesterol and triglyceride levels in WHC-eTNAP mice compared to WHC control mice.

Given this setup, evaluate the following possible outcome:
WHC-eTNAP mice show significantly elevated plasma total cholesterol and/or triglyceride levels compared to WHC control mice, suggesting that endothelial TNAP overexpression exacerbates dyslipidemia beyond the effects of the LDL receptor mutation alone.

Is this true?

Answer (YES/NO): NO